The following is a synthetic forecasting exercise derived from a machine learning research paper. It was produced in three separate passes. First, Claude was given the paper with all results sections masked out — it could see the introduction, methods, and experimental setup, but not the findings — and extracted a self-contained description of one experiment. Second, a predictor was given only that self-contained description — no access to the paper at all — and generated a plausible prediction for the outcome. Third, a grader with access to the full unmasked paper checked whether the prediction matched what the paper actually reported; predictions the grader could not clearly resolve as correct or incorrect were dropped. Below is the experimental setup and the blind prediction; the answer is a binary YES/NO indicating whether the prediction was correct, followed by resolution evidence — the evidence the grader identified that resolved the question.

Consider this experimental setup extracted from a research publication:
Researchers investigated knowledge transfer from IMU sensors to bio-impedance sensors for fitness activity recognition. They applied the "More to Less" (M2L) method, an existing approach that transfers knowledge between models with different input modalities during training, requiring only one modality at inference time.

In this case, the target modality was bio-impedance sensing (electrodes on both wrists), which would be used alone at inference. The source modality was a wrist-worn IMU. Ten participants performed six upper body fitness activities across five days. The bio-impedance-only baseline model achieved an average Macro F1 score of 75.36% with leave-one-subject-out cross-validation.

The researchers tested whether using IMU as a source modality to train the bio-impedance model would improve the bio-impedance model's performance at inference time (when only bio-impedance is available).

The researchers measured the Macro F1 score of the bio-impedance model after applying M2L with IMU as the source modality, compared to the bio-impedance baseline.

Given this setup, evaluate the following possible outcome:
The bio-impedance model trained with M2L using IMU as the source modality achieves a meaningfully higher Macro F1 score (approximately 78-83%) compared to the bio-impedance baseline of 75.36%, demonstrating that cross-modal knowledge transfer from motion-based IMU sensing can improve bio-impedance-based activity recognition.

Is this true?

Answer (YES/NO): NO